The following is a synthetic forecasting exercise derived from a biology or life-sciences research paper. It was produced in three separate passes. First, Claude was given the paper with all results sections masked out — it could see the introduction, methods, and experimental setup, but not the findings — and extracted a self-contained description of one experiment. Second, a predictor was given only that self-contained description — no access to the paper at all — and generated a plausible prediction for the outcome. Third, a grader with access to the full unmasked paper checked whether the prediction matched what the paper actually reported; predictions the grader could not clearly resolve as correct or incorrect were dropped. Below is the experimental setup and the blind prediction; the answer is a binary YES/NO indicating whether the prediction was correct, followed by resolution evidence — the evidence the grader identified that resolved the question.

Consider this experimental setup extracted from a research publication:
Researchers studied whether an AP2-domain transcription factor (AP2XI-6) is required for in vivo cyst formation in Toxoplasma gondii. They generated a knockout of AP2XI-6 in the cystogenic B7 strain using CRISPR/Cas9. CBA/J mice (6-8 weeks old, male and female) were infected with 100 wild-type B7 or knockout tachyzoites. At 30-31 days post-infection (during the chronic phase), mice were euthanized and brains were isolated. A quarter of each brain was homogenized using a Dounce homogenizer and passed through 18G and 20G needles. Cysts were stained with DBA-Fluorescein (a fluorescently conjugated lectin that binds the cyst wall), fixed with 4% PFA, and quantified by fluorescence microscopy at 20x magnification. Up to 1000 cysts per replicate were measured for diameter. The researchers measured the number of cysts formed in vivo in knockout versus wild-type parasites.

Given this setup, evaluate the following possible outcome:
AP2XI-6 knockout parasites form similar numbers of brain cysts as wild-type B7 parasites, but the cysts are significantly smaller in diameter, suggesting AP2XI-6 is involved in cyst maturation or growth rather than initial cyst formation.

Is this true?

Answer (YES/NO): NO